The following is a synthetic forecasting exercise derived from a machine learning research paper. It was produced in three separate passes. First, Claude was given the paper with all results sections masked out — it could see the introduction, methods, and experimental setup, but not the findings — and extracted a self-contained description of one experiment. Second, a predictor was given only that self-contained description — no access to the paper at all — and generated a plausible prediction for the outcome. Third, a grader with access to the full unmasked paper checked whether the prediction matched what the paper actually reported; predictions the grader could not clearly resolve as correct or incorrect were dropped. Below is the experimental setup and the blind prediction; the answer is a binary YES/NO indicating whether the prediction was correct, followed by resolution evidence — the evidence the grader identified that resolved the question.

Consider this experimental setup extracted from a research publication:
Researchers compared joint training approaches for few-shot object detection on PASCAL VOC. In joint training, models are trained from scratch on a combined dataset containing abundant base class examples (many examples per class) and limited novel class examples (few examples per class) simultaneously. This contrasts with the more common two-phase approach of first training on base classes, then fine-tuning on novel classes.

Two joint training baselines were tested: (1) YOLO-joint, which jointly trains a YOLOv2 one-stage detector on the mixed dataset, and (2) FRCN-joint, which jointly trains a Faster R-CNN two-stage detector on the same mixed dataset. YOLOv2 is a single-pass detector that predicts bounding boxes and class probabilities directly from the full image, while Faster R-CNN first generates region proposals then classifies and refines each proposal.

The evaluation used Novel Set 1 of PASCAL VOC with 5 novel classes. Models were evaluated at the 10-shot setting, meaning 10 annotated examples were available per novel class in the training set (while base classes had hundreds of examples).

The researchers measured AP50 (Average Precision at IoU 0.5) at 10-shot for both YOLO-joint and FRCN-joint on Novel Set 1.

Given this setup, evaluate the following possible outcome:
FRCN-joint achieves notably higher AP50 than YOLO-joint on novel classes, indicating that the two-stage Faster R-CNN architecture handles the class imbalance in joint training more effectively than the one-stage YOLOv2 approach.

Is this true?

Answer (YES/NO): YES